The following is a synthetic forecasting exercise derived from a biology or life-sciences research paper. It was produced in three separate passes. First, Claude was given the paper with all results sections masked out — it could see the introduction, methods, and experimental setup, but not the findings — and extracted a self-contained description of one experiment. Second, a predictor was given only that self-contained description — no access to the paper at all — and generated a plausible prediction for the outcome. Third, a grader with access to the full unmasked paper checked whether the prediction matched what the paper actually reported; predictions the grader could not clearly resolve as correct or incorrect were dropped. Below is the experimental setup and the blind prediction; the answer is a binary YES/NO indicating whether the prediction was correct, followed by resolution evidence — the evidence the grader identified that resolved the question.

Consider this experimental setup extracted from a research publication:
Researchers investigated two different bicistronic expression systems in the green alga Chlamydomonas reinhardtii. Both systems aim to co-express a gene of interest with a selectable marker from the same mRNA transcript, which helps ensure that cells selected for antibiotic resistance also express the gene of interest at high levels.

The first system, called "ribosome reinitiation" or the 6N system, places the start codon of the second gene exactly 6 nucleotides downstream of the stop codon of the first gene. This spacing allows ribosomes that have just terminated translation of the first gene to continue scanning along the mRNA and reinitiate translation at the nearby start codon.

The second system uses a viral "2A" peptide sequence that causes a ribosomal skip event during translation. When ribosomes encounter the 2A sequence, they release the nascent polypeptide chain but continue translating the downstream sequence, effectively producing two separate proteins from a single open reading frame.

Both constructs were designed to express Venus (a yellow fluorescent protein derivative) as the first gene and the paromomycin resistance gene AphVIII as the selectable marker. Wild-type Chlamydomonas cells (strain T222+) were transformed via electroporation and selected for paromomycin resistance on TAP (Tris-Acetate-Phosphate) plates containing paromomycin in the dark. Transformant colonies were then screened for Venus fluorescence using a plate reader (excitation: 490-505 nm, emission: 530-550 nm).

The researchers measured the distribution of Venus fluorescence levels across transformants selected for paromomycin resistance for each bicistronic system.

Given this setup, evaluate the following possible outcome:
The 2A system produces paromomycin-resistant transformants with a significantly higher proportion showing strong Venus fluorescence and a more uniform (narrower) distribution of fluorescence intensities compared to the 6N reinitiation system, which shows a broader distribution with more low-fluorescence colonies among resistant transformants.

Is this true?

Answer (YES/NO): NO